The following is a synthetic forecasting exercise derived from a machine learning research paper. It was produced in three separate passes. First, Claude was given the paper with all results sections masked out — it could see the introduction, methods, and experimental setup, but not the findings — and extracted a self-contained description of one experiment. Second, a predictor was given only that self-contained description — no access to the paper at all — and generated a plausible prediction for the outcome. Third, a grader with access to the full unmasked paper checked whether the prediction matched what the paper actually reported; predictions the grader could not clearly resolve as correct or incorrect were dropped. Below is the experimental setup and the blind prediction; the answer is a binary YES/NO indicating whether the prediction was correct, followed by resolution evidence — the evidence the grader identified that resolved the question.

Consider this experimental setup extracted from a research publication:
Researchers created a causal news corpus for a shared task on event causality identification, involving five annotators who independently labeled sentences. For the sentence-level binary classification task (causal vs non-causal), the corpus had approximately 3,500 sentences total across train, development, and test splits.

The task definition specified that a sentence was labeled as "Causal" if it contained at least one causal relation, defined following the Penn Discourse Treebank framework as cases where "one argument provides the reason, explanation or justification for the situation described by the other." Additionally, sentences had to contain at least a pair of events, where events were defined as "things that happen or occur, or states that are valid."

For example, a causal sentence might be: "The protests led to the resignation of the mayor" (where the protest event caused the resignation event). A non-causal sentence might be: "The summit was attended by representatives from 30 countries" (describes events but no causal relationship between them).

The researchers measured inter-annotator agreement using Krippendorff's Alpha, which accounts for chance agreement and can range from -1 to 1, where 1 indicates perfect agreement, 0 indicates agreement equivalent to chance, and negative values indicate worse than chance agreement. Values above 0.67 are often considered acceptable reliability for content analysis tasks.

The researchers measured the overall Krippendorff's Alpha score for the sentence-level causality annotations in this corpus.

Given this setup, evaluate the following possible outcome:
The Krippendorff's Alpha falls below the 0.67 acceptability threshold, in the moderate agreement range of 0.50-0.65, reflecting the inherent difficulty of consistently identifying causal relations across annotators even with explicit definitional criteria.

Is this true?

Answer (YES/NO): NO